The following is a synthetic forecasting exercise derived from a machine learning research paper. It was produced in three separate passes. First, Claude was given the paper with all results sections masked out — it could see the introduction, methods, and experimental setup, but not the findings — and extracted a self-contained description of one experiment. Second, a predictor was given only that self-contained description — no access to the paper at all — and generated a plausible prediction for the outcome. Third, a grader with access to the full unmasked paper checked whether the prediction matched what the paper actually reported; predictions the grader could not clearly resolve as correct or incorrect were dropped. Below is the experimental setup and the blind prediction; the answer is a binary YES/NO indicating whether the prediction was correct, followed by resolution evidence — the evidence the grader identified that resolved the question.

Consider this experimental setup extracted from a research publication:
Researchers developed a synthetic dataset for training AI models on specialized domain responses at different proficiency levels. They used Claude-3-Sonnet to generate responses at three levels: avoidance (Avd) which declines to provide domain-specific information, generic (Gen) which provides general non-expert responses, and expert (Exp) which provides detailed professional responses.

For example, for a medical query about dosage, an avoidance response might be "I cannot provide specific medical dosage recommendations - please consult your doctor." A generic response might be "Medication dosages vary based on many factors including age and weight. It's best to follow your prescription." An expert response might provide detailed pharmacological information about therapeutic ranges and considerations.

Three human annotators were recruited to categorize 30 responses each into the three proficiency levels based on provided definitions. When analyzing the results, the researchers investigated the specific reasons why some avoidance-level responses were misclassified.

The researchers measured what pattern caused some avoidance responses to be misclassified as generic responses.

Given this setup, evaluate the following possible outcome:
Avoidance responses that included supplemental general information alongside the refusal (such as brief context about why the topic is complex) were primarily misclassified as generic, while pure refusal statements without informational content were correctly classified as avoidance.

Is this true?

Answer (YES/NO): NO